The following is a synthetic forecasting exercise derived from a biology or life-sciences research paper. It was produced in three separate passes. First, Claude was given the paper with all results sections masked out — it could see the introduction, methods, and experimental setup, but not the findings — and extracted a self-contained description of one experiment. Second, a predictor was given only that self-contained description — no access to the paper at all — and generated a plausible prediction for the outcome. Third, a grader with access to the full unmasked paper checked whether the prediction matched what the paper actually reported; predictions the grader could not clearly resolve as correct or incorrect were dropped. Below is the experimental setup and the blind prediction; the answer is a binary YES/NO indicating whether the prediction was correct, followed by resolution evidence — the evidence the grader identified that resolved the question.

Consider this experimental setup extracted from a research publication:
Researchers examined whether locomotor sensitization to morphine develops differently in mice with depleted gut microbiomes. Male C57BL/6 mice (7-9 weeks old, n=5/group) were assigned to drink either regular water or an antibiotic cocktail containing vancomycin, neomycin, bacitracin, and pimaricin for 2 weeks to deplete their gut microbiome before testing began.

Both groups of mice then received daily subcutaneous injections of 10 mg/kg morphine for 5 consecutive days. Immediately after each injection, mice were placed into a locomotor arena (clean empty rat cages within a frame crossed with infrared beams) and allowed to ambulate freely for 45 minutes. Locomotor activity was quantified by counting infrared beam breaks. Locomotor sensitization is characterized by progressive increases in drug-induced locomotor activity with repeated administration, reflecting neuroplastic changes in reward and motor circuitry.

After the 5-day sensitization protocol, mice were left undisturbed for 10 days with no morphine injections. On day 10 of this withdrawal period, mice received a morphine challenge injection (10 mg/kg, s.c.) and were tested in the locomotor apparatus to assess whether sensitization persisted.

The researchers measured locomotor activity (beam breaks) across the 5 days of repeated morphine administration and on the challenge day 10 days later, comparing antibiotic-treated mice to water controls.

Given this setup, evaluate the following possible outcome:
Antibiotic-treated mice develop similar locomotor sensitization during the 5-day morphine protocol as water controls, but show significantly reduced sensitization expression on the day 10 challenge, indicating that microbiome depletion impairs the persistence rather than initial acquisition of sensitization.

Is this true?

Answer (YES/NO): YES